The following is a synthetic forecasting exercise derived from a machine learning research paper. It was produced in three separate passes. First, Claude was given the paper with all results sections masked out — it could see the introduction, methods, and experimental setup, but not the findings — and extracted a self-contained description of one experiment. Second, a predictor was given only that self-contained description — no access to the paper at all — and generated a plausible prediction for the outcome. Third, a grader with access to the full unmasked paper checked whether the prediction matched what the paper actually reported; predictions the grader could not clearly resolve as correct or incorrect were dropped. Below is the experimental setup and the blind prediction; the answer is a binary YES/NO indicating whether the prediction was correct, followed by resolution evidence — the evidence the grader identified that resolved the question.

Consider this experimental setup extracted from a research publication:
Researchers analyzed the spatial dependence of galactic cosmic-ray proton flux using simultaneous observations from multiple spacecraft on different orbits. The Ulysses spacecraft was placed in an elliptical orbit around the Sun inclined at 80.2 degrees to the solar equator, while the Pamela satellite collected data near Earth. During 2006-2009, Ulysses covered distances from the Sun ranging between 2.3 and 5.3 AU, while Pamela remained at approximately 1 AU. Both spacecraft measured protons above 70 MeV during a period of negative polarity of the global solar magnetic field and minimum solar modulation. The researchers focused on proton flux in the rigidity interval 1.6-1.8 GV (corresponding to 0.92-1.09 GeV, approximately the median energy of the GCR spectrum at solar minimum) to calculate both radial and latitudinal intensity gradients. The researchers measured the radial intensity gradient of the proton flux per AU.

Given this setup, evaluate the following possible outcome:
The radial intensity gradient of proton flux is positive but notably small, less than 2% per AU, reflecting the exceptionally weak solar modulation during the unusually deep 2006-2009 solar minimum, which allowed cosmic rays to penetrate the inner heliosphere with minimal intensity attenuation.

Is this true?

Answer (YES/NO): NO